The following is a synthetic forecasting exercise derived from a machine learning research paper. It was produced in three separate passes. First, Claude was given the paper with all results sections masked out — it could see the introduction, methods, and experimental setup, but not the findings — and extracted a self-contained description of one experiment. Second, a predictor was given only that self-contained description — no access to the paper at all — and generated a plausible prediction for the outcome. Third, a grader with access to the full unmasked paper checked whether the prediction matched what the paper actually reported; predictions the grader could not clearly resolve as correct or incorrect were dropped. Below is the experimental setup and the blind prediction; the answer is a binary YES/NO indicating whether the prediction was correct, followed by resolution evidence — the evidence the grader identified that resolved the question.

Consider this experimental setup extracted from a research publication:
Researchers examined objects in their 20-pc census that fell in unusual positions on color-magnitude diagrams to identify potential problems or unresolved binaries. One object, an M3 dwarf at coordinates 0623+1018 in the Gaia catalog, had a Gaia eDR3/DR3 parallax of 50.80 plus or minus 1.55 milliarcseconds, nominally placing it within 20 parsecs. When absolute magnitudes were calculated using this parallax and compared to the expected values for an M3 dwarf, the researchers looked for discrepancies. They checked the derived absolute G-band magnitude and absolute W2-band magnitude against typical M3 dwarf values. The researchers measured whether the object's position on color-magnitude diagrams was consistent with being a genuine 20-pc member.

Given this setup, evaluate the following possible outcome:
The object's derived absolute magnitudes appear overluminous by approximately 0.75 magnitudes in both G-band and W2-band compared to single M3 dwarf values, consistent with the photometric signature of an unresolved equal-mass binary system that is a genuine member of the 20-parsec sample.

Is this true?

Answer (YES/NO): NO